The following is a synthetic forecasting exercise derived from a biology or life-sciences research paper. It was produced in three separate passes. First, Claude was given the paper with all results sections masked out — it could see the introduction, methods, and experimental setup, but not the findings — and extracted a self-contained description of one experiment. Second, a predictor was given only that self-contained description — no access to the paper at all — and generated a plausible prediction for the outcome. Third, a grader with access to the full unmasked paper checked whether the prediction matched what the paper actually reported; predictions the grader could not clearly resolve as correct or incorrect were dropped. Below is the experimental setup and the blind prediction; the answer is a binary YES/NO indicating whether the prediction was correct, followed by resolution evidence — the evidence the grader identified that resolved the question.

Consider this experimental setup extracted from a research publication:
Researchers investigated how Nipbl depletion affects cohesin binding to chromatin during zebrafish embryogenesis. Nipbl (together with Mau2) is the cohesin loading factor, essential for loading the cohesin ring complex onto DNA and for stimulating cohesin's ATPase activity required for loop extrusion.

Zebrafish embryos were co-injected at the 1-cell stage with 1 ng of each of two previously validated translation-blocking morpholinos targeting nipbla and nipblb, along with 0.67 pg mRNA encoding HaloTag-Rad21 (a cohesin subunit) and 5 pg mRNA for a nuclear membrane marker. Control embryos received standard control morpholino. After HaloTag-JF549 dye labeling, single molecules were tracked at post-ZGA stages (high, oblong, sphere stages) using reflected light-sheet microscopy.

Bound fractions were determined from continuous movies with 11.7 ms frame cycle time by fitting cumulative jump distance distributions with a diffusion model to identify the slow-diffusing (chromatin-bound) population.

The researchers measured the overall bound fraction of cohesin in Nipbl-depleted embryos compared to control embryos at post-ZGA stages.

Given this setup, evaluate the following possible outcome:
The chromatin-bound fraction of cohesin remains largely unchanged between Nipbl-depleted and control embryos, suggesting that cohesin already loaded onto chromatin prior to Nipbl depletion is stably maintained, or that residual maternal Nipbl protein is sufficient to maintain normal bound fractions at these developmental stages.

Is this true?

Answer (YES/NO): YES